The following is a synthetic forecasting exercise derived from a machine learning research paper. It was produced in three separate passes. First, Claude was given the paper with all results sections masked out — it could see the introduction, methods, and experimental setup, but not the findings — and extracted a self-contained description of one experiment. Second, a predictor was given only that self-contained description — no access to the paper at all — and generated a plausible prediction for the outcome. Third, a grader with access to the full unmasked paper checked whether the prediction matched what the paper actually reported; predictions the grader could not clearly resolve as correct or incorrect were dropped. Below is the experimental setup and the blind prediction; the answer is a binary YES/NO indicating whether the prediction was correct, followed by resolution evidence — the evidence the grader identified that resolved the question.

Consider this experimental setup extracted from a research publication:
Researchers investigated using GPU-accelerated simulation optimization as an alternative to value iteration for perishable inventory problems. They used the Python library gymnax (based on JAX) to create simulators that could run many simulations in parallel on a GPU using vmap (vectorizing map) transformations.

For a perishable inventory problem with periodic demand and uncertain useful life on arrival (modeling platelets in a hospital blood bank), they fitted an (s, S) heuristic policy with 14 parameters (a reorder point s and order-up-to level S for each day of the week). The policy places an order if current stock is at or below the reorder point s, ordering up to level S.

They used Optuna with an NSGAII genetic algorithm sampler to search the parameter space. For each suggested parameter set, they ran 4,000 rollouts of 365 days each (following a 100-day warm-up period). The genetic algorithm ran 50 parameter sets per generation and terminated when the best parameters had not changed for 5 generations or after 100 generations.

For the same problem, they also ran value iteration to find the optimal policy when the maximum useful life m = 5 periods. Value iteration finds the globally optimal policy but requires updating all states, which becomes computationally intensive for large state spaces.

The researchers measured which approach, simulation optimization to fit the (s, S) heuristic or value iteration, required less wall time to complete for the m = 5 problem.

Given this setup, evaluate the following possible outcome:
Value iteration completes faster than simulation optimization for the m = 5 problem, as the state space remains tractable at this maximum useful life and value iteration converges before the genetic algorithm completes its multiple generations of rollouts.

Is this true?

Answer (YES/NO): NO